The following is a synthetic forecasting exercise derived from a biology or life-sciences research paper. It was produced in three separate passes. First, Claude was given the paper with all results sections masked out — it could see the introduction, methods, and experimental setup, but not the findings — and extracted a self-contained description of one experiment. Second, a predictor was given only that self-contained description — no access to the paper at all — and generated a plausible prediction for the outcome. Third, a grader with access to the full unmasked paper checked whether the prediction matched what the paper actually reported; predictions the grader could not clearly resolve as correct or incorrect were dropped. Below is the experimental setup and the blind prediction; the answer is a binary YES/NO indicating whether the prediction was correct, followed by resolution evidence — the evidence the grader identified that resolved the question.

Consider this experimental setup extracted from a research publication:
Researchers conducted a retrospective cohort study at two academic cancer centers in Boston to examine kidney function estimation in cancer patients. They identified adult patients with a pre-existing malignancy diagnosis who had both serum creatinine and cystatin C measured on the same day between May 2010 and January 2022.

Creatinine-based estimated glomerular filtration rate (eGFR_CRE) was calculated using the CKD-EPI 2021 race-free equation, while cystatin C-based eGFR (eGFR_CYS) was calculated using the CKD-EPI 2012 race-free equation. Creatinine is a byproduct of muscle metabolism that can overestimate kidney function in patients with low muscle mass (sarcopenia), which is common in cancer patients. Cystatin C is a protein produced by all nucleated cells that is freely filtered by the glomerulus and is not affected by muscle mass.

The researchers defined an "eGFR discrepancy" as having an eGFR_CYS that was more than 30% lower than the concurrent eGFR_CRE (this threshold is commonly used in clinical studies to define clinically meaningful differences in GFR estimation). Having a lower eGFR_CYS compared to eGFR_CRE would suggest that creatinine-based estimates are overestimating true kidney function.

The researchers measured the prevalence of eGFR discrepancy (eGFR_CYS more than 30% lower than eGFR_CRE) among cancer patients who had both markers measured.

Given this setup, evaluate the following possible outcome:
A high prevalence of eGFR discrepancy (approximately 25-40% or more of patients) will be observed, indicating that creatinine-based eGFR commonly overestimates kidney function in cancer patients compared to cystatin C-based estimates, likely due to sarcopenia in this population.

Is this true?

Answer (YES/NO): YES